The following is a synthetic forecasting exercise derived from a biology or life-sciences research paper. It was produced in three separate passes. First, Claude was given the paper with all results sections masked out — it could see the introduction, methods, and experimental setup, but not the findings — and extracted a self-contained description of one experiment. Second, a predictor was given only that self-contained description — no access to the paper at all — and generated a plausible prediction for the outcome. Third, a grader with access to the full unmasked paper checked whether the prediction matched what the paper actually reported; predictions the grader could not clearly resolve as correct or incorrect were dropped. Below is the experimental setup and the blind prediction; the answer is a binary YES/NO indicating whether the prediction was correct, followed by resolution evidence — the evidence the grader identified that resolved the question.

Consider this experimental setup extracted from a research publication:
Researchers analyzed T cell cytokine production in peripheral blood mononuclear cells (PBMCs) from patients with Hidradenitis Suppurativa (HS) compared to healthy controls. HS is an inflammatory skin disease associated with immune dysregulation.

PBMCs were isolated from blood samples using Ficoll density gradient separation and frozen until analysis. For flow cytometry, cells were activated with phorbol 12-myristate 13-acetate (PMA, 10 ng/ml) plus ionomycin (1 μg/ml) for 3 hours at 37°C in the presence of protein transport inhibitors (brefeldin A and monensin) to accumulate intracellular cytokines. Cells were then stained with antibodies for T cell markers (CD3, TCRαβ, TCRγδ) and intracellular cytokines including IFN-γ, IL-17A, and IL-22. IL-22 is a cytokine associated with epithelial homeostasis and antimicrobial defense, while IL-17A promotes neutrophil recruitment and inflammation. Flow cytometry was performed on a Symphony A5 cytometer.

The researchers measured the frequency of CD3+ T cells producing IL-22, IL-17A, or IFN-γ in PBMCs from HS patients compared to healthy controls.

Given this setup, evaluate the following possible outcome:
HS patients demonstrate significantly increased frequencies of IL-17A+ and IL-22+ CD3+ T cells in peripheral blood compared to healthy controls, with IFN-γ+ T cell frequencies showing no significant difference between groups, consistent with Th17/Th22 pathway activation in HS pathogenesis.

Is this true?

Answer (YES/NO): YES